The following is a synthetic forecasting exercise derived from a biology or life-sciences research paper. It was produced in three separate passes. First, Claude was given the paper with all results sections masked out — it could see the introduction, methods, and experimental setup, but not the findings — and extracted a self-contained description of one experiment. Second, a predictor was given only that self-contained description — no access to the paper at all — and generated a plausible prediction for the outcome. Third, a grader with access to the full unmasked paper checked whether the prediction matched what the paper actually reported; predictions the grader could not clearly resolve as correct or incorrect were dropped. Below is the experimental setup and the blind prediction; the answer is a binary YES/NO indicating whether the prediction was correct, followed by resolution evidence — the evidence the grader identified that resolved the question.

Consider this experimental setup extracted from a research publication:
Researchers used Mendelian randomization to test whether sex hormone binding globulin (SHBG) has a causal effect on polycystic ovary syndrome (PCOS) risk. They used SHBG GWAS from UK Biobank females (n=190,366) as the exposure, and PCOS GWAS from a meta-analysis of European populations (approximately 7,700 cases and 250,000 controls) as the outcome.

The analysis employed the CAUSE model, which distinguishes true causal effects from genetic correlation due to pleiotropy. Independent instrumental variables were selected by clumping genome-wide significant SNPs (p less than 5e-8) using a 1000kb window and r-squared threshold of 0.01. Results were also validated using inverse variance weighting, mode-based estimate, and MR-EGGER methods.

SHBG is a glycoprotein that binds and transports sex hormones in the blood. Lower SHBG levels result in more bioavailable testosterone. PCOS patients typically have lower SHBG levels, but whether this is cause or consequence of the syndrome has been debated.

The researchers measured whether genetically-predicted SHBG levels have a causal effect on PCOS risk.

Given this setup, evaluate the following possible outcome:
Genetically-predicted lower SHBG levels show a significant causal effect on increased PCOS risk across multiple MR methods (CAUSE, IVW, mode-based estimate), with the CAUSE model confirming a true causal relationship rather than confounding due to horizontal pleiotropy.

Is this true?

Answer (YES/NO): YES